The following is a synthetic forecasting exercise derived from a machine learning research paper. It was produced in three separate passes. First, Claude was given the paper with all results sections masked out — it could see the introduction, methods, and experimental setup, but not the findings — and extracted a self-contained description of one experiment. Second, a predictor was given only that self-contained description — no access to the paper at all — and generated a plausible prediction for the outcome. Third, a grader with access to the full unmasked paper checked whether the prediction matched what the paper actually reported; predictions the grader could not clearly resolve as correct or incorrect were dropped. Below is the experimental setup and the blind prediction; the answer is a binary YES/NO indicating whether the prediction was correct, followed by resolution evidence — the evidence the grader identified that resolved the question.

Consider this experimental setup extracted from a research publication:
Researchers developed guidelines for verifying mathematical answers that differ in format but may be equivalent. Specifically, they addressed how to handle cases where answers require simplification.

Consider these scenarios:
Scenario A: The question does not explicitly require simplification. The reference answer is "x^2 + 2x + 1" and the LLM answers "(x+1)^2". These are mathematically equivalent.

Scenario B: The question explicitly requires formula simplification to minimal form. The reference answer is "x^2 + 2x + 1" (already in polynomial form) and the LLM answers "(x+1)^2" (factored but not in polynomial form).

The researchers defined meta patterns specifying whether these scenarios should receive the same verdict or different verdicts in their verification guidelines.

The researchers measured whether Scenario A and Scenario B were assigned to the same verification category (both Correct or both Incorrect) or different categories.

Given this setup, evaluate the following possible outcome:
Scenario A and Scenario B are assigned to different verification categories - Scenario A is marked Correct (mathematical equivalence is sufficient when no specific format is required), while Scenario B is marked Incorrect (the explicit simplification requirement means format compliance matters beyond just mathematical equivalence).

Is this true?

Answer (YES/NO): YES